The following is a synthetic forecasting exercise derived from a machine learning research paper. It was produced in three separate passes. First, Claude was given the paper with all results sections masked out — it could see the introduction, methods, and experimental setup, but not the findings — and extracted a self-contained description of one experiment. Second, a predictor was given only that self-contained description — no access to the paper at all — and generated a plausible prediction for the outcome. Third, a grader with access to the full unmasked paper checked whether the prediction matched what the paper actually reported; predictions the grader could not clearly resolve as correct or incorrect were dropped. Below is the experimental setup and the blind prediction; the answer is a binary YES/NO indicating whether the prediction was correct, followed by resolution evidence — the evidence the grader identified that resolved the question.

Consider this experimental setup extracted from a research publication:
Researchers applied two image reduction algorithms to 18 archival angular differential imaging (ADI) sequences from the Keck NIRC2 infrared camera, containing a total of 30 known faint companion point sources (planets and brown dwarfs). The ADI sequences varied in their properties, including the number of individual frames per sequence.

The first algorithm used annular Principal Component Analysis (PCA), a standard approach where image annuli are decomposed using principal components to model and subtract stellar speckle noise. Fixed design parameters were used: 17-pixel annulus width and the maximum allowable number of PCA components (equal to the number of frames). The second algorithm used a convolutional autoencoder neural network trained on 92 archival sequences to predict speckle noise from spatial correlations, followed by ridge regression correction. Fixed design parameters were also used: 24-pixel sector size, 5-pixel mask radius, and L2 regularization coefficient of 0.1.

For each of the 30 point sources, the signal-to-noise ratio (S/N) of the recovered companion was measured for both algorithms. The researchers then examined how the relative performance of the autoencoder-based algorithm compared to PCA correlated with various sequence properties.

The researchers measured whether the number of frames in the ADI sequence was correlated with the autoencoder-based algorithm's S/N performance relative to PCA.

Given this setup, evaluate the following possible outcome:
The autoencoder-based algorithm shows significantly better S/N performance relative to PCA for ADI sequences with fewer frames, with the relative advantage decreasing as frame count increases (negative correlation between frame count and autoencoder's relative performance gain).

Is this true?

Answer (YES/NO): NO